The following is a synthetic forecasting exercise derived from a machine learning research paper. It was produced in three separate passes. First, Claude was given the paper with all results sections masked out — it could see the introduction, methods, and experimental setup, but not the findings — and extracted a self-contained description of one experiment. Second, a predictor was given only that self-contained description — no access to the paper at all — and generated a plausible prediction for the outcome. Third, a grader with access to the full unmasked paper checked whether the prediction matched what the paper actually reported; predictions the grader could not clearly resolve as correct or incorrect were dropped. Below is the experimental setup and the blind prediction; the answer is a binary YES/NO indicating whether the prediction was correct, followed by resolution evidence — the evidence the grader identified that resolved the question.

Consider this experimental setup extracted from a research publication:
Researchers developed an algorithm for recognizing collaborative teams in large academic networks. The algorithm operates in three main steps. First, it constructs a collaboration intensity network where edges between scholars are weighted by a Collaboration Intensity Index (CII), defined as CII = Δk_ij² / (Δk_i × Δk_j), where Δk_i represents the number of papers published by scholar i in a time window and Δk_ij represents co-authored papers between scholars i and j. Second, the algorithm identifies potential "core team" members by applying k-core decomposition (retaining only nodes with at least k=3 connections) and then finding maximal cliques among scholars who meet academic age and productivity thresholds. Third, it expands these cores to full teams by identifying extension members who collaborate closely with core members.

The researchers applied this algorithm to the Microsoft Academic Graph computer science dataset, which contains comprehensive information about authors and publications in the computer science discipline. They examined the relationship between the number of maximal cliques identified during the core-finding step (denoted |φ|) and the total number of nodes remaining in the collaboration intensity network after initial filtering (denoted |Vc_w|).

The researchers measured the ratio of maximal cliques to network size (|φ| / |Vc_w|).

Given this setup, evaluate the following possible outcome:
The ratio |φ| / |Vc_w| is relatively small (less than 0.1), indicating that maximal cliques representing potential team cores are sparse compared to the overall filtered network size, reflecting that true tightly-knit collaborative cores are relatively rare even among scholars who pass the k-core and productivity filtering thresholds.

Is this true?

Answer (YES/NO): YES